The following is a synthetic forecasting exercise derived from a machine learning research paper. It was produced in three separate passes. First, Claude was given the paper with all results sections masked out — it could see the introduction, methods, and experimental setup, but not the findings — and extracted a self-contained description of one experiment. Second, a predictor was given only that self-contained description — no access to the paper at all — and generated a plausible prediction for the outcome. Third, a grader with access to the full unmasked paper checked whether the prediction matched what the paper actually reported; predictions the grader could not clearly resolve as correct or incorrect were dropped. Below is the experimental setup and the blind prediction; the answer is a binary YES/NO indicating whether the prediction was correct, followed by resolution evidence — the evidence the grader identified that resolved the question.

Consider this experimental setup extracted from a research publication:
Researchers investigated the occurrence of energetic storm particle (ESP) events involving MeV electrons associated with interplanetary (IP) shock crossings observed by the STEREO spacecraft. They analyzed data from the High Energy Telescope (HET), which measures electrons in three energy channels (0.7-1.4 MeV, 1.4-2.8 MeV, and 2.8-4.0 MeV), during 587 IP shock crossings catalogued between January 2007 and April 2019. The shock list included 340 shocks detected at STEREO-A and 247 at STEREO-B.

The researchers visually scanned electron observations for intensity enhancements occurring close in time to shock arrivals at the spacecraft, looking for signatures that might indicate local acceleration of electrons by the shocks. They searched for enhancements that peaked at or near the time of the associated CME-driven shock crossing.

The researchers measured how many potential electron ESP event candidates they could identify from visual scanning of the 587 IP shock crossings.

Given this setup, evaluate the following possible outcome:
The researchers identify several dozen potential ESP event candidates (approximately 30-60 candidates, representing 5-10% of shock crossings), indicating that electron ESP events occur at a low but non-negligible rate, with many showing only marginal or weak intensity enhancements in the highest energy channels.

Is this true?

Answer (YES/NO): NO